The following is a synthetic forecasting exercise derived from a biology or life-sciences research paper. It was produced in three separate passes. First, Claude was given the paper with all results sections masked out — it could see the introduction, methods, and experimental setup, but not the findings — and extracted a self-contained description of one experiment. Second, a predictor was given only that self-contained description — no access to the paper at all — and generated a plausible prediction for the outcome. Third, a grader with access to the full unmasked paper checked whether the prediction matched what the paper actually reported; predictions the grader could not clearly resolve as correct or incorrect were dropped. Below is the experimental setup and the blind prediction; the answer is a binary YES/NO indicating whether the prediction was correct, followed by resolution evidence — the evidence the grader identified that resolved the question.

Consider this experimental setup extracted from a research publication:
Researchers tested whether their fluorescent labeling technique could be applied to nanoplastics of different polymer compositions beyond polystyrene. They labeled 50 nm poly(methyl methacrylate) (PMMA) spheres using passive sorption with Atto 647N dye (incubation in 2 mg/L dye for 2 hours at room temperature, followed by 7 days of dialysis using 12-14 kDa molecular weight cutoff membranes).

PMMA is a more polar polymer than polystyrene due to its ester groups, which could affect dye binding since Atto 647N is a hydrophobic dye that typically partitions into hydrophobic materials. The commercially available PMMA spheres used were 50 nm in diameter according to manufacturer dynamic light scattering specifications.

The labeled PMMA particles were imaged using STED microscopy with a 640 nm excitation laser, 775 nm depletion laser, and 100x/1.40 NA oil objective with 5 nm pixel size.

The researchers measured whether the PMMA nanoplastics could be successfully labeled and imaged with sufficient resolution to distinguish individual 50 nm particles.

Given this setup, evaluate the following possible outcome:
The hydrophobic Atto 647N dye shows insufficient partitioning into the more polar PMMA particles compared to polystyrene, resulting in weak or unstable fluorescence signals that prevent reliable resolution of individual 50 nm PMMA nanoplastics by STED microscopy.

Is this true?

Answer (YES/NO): NO